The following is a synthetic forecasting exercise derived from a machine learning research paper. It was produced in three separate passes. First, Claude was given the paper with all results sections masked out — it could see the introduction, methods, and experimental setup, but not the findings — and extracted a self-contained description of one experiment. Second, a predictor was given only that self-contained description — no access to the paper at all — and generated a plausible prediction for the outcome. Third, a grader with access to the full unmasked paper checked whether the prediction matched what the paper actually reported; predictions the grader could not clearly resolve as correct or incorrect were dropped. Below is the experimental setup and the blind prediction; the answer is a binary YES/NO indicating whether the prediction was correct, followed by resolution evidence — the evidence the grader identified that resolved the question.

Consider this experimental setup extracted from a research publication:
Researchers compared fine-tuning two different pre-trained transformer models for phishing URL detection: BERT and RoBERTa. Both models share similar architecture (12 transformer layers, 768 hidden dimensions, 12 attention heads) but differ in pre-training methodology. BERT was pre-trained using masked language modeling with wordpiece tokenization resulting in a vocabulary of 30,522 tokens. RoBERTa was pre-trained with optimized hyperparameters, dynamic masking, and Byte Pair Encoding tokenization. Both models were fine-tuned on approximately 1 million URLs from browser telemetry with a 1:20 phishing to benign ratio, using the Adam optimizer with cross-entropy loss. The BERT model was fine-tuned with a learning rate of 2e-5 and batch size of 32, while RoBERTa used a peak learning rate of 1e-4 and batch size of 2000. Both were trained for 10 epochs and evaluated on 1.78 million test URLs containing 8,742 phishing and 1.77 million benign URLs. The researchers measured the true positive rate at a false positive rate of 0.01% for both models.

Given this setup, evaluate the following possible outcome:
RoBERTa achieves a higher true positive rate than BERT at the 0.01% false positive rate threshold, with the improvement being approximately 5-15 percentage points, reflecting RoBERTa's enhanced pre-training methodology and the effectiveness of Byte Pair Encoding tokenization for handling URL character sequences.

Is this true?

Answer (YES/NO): NO